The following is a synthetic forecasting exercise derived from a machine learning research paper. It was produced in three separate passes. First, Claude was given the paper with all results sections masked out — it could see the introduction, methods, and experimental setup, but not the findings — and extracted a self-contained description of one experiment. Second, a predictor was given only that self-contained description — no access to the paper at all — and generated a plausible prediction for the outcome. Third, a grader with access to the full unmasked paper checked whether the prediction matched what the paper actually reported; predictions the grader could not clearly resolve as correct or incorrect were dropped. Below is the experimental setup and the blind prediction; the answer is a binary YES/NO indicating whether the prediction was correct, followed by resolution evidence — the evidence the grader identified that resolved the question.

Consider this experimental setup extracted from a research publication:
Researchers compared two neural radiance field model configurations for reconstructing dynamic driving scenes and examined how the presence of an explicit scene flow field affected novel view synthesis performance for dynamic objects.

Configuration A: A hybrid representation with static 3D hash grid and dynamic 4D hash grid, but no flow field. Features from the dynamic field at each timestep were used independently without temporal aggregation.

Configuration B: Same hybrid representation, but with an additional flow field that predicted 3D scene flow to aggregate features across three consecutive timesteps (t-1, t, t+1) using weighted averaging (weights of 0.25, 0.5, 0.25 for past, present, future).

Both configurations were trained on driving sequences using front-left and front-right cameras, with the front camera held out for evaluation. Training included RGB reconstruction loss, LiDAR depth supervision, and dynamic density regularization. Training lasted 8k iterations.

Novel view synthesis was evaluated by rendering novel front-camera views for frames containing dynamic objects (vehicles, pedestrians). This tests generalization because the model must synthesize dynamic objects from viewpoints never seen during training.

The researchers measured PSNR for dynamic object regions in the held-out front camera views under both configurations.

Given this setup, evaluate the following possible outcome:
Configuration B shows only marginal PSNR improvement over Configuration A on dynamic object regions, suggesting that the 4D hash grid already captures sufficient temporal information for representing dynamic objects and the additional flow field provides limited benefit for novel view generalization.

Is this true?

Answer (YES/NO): YES